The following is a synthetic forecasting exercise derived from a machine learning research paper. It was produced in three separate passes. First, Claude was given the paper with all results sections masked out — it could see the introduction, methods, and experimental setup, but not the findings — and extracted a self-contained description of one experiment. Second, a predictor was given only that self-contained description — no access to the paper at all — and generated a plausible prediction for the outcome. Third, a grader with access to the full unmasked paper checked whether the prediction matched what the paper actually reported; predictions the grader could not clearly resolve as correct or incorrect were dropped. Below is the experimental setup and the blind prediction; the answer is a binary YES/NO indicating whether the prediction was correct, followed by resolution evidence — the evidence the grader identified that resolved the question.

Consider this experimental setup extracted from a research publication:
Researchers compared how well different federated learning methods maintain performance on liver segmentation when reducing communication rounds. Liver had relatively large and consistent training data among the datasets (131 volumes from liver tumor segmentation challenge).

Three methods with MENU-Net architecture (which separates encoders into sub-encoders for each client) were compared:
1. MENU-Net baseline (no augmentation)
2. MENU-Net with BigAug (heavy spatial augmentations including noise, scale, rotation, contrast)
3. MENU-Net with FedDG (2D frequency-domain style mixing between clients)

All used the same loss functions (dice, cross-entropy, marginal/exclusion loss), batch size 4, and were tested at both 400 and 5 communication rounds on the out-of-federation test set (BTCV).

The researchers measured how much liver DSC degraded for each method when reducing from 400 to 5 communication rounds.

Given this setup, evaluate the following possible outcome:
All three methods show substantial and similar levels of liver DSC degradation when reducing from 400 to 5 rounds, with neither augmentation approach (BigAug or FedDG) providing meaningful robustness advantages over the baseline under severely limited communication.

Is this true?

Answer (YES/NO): NO